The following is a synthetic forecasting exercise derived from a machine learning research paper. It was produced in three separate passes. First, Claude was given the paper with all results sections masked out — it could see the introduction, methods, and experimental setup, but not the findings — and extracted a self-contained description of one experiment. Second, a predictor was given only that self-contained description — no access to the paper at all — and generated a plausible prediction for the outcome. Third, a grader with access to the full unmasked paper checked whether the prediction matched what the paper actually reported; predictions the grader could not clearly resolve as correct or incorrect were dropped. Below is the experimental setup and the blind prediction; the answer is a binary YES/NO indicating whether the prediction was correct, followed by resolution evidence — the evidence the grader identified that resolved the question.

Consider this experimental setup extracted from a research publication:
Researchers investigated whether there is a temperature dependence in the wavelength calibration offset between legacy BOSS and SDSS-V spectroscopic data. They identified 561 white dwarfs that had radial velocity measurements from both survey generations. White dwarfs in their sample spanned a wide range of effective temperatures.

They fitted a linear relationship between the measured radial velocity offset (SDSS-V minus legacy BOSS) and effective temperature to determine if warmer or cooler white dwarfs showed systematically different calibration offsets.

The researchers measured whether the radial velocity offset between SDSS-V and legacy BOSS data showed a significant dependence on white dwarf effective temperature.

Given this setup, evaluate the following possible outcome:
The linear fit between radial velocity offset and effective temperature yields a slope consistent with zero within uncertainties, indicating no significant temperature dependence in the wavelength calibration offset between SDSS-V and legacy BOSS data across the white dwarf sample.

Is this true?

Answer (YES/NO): YES